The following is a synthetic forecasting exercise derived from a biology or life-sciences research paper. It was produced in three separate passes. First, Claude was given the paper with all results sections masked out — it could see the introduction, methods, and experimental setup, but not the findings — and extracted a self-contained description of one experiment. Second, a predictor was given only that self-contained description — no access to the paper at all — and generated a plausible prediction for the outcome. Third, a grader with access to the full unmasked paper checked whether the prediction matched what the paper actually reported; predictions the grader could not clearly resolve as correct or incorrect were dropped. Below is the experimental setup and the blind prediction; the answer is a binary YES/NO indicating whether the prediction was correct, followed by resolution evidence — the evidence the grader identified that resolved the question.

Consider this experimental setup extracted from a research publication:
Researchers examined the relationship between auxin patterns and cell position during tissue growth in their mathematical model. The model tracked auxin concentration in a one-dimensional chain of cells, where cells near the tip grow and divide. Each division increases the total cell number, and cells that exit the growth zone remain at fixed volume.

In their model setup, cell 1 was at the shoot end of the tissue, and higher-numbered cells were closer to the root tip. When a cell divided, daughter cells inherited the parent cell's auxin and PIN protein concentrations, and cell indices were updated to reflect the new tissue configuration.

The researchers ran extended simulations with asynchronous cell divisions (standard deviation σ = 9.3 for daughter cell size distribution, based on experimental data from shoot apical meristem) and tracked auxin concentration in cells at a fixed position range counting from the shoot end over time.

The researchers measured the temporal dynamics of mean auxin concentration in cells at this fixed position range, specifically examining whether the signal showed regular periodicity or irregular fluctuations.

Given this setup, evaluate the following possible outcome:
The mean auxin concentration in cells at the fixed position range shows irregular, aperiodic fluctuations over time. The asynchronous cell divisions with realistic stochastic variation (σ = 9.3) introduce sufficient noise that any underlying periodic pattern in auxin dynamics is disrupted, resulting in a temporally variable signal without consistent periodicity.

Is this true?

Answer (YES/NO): YES